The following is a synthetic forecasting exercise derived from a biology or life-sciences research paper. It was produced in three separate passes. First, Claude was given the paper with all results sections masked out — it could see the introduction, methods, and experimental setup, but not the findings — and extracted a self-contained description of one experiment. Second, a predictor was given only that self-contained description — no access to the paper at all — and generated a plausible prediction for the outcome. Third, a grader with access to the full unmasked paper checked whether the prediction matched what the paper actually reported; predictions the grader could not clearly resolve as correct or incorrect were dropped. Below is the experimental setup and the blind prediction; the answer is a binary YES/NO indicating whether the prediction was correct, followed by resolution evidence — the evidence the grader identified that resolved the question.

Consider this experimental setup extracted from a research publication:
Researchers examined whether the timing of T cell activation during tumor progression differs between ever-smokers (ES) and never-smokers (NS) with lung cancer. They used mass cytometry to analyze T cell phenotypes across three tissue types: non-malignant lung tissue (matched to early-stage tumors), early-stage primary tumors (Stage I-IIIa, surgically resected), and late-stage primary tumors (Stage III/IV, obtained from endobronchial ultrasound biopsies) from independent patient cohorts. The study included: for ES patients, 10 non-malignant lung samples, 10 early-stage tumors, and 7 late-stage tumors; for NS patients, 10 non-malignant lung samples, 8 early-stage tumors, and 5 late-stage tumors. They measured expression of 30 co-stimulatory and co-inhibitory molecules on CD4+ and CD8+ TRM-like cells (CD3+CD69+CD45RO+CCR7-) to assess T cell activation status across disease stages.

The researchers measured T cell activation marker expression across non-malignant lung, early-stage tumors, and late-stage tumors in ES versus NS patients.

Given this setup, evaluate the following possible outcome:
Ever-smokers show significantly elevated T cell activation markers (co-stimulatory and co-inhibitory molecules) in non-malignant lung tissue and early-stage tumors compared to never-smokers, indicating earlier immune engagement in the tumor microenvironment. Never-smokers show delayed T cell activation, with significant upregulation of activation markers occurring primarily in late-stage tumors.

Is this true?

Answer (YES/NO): YES